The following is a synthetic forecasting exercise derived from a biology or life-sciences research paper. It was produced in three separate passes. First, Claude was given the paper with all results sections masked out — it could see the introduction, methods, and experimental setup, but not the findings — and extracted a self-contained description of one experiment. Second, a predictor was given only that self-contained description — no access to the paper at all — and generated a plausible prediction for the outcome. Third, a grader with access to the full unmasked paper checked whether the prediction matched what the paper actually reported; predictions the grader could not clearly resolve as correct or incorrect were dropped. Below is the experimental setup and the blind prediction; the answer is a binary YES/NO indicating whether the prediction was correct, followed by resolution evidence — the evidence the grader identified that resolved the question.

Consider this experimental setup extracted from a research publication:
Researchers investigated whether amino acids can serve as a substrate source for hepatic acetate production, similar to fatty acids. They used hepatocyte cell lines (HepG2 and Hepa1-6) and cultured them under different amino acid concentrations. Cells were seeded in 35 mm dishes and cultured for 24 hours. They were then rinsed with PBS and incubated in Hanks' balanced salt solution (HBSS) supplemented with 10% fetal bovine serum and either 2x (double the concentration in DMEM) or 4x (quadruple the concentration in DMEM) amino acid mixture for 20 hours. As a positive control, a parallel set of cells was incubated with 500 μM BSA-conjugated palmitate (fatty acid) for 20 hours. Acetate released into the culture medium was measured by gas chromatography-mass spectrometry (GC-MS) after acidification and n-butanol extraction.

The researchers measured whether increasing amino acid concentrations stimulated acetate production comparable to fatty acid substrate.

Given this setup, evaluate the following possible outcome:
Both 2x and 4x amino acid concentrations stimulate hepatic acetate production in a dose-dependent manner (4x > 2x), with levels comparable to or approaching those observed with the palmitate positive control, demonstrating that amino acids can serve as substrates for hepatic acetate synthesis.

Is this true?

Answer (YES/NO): NO